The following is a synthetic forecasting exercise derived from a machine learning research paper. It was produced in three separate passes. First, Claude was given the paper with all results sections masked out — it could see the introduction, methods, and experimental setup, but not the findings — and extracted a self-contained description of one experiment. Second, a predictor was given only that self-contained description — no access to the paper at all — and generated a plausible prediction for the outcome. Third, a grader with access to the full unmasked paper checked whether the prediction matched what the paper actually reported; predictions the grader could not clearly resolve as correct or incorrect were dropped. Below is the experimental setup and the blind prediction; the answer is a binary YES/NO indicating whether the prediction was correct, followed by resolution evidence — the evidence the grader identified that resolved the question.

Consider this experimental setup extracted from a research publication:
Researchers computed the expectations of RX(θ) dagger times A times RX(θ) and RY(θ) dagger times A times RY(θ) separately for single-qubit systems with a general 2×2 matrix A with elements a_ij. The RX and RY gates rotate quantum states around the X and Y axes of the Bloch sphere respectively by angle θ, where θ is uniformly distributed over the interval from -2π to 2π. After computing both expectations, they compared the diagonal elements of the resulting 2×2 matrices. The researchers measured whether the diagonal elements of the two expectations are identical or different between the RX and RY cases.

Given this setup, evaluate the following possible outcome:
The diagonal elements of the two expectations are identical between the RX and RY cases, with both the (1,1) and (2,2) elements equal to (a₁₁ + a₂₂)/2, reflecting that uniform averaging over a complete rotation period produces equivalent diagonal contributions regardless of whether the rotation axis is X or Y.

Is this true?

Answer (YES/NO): YES